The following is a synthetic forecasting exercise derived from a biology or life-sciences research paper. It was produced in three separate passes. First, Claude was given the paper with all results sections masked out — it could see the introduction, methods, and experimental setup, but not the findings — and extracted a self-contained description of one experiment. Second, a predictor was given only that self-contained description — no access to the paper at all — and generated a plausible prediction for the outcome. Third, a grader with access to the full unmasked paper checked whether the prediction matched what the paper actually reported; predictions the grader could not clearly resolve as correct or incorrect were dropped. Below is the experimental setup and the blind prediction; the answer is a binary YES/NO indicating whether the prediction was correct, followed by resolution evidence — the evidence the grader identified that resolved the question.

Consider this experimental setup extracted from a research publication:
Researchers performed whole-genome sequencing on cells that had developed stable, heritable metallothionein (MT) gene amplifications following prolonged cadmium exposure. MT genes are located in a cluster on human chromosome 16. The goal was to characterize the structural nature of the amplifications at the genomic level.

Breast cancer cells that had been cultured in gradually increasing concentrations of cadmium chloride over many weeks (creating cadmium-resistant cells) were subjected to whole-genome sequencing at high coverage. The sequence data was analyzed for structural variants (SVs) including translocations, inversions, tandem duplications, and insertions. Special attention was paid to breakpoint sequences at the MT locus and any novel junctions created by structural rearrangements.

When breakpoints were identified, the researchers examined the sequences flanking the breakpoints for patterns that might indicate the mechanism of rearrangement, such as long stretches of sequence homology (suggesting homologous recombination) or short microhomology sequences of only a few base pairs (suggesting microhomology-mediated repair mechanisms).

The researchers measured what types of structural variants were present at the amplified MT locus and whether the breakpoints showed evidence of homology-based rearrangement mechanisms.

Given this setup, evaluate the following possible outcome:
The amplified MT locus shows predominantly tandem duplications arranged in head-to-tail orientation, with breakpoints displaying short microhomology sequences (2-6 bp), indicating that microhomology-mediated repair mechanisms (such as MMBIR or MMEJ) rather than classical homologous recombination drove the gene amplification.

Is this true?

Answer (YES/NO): NO